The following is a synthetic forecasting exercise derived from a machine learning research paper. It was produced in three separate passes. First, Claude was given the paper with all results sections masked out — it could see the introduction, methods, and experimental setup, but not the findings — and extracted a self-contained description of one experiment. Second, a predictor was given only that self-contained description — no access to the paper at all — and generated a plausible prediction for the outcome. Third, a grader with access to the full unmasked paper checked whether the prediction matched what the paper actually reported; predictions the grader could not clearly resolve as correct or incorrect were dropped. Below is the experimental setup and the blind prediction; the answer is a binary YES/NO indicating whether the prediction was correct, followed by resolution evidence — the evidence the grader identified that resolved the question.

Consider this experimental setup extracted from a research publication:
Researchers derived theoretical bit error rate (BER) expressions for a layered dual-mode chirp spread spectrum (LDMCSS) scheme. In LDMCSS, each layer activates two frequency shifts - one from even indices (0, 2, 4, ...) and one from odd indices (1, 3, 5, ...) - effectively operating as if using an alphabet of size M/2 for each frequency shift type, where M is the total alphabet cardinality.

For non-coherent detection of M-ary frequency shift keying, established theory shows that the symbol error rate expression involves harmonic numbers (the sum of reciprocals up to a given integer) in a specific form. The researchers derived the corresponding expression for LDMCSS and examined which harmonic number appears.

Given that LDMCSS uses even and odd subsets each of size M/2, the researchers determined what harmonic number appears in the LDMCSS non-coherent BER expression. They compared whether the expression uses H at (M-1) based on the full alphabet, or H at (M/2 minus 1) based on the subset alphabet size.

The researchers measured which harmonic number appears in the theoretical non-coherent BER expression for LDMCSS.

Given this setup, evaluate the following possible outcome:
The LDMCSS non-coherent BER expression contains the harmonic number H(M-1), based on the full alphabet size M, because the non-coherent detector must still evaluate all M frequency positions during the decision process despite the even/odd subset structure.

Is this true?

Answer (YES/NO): NO